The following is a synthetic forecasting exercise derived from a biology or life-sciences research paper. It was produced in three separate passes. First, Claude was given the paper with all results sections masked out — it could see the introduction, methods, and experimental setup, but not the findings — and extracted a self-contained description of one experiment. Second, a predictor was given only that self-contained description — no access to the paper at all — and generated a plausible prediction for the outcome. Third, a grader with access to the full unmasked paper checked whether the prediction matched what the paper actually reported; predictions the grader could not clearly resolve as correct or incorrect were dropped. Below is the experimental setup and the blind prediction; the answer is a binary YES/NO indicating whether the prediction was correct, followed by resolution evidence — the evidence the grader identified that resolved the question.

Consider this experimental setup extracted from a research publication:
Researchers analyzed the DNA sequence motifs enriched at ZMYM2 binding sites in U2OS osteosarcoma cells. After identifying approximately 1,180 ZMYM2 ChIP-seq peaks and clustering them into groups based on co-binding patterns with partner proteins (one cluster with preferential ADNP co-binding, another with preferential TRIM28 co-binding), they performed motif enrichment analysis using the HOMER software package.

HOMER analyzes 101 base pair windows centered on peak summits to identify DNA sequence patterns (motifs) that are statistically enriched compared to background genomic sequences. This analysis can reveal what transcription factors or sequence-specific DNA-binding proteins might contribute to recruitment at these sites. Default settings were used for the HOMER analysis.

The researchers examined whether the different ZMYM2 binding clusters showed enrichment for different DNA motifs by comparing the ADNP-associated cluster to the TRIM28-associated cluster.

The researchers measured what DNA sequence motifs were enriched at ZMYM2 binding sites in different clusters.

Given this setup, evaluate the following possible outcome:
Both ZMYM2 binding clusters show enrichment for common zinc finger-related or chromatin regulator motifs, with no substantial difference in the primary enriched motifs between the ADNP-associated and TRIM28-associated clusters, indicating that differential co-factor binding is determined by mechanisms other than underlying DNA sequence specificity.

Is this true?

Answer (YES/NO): NO